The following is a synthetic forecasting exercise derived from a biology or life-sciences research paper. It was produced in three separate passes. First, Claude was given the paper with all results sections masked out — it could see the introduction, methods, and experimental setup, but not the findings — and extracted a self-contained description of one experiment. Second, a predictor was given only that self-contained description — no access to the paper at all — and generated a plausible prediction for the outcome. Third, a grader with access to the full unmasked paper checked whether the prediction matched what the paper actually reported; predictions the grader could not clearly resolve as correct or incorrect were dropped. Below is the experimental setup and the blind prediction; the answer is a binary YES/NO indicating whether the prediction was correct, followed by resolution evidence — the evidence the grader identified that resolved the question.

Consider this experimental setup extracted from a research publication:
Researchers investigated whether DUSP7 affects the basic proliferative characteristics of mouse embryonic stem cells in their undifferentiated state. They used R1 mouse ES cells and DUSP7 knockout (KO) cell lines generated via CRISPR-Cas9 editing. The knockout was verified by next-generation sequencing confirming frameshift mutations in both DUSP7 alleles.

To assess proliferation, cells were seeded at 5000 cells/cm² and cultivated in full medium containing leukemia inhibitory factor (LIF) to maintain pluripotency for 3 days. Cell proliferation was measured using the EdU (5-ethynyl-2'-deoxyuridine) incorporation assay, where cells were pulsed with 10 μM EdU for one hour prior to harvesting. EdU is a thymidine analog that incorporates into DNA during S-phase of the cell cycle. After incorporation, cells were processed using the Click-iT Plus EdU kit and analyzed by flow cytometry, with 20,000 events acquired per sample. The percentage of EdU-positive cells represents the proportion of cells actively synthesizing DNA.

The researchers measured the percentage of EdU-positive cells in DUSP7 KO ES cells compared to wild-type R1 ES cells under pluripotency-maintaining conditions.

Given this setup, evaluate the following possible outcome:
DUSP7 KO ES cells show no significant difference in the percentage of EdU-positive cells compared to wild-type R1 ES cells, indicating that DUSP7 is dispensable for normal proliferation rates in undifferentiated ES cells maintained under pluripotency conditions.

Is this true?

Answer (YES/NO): YES